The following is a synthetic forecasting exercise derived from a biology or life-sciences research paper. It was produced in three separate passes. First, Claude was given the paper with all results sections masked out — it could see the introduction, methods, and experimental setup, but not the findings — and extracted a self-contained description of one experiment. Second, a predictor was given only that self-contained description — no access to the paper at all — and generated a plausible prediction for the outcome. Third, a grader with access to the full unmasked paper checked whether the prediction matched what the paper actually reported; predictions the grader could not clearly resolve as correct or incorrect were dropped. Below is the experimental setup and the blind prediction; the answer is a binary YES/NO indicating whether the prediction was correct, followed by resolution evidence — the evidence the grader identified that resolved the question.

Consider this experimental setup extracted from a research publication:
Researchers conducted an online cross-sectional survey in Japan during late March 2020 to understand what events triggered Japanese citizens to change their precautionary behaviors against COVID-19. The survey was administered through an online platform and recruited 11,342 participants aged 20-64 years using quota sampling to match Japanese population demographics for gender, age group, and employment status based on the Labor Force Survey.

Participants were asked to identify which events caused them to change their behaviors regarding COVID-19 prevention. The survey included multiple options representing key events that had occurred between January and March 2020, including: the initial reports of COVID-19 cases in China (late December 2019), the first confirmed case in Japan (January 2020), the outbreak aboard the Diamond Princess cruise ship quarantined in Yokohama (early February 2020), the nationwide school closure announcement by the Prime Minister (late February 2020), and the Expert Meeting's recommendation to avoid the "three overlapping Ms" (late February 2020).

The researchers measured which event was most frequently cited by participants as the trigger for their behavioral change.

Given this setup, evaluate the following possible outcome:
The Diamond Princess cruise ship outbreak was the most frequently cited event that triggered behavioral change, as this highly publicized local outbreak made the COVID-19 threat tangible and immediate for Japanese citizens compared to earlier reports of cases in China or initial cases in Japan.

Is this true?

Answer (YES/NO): YES